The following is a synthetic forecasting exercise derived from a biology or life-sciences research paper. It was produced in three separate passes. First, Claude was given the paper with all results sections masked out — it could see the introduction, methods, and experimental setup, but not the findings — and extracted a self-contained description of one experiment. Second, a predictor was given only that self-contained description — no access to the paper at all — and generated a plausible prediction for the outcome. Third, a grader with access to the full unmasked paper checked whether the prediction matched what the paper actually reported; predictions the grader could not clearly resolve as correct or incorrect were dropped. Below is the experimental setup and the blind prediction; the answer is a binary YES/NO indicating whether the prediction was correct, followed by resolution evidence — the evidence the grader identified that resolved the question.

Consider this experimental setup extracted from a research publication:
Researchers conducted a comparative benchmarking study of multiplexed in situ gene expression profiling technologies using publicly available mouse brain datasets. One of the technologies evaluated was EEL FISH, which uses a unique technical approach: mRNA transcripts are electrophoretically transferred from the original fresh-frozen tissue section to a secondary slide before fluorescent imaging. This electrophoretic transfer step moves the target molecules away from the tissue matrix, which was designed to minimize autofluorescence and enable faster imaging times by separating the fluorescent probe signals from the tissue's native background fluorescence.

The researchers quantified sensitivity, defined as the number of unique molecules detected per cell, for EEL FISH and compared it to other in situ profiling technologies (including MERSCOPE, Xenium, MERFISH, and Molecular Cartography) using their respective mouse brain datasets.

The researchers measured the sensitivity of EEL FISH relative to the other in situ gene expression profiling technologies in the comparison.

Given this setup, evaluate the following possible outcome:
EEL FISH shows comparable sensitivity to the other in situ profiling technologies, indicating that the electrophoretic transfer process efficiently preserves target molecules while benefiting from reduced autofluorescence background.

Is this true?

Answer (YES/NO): NO